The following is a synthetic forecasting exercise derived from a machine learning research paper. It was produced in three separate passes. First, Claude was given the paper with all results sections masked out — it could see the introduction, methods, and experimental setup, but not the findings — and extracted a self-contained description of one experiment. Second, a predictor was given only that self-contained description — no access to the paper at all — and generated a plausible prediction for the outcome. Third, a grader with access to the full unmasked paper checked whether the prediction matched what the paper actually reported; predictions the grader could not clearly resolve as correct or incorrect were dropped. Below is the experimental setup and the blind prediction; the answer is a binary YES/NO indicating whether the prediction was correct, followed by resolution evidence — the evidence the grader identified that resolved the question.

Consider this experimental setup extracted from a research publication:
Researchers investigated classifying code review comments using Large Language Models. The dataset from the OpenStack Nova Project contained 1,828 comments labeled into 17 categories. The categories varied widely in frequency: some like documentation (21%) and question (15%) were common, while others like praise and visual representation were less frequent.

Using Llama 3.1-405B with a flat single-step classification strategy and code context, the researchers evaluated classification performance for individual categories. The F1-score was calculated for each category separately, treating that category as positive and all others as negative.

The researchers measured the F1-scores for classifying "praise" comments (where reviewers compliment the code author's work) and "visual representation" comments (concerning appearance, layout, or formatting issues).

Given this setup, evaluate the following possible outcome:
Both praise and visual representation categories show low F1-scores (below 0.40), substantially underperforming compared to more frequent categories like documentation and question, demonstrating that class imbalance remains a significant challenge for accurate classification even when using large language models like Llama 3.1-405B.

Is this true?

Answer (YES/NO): NO